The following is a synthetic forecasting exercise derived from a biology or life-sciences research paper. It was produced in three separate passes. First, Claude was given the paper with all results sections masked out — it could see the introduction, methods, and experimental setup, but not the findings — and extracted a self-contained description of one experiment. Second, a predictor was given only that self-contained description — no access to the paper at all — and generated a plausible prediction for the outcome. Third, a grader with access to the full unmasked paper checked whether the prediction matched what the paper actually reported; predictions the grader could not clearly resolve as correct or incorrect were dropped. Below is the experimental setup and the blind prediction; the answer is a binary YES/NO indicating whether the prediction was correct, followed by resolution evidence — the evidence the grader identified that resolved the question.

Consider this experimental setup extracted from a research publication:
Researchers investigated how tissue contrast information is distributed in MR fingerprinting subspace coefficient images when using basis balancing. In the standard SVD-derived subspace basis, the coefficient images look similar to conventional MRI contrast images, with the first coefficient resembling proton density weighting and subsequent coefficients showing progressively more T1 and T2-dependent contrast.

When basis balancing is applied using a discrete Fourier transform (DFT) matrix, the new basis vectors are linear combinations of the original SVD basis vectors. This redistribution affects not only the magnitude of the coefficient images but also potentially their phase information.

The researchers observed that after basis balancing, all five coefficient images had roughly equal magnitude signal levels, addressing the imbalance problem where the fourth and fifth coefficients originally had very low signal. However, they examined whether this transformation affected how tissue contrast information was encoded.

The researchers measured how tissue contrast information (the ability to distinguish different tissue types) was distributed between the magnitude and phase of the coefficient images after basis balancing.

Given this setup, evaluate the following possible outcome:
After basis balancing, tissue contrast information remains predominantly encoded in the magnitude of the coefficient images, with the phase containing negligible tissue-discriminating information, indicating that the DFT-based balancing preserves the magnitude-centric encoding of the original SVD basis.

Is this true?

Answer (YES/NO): NO